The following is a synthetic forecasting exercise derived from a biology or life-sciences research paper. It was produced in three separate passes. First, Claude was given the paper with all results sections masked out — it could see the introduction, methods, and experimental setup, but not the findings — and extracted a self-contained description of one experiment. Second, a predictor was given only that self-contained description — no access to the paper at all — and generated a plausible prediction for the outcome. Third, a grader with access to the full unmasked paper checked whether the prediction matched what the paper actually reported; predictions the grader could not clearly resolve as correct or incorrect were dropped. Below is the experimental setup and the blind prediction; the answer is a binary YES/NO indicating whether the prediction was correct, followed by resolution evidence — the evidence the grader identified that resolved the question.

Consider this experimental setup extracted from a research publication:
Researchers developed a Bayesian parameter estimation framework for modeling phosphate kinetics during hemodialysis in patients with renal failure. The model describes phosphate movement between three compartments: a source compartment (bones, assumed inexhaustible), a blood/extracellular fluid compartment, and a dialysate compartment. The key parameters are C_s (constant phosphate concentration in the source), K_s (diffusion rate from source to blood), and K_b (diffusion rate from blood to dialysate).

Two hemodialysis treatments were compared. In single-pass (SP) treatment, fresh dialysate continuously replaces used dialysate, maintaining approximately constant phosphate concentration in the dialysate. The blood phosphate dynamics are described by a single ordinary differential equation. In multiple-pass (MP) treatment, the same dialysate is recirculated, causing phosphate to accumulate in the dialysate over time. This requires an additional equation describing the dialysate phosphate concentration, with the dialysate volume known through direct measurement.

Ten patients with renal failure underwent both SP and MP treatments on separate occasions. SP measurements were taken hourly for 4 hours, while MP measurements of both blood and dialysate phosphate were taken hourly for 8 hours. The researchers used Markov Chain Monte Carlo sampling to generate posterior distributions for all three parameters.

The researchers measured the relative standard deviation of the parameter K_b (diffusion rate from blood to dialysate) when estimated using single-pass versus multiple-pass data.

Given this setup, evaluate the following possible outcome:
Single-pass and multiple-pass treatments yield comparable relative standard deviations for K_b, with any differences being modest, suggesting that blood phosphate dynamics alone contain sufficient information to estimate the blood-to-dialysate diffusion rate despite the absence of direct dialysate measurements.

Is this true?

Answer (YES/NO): NO